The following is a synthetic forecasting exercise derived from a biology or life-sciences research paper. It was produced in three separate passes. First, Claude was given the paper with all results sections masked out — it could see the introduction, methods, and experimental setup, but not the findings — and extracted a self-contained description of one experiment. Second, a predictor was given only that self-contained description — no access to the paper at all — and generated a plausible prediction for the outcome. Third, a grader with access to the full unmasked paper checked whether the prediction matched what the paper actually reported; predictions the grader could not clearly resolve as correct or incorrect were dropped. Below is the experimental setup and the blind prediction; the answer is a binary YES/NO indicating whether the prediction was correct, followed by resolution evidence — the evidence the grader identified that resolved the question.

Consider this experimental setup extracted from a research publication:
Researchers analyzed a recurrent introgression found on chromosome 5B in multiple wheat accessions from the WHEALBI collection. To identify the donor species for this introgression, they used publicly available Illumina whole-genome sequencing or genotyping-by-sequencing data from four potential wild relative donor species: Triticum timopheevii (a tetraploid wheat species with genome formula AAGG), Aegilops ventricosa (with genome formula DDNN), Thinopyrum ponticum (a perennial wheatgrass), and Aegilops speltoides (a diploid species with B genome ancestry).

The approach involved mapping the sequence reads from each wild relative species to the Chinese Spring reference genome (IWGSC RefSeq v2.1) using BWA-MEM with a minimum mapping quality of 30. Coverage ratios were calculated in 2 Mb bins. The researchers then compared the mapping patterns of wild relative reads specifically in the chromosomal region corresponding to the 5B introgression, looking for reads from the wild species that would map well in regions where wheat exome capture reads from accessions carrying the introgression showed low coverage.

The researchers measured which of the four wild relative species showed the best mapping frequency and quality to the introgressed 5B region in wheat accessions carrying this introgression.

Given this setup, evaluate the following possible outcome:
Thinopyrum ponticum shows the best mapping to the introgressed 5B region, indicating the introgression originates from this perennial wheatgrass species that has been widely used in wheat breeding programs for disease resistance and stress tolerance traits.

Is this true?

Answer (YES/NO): NO